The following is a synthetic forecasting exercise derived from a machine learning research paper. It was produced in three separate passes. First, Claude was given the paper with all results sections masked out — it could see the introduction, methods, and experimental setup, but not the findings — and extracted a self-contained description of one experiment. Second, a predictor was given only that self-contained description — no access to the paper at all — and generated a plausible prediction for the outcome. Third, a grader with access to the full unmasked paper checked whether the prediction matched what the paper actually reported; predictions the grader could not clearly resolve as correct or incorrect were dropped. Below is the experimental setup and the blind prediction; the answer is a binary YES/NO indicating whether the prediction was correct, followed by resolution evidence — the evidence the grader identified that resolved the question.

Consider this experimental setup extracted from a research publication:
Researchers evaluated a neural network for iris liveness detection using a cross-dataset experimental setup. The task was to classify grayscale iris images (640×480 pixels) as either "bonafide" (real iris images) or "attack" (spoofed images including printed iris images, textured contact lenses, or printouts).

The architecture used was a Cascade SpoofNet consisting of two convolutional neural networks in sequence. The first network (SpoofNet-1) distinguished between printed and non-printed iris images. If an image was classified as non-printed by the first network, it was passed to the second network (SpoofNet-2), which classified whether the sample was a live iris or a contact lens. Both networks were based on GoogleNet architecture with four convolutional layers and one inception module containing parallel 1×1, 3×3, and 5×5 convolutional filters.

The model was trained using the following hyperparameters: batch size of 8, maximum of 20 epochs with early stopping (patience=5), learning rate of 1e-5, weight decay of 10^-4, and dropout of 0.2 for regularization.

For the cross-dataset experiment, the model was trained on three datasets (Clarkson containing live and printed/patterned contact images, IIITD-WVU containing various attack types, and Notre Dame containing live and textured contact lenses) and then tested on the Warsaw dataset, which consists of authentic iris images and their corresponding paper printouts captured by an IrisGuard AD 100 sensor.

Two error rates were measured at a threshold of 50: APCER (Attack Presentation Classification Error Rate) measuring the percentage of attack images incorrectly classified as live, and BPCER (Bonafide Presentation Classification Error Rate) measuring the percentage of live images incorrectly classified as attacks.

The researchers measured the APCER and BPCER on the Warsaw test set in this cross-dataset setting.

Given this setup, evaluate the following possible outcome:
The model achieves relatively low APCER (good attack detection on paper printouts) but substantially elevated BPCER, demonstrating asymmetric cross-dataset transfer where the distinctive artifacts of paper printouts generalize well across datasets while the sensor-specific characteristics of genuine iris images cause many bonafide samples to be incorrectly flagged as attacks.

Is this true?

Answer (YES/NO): YES